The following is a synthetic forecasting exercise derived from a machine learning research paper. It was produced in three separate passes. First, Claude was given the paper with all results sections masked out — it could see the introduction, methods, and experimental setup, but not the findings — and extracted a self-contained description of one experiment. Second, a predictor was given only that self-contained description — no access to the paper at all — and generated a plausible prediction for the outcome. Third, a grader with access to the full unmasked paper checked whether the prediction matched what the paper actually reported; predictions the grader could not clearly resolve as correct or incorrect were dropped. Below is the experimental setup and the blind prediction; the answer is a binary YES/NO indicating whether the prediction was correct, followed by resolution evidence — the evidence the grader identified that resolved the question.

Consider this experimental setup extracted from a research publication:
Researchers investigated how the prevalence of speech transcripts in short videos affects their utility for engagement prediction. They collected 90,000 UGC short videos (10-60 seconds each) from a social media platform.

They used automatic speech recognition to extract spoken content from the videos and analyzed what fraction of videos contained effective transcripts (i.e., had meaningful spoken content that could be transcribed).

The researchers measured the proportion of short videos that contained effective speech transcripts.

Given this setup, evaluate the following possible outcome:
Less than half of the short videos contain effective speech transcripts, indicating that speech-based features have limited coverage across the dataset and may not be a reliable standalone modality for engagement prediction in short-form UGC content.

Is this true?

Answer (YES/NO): YES